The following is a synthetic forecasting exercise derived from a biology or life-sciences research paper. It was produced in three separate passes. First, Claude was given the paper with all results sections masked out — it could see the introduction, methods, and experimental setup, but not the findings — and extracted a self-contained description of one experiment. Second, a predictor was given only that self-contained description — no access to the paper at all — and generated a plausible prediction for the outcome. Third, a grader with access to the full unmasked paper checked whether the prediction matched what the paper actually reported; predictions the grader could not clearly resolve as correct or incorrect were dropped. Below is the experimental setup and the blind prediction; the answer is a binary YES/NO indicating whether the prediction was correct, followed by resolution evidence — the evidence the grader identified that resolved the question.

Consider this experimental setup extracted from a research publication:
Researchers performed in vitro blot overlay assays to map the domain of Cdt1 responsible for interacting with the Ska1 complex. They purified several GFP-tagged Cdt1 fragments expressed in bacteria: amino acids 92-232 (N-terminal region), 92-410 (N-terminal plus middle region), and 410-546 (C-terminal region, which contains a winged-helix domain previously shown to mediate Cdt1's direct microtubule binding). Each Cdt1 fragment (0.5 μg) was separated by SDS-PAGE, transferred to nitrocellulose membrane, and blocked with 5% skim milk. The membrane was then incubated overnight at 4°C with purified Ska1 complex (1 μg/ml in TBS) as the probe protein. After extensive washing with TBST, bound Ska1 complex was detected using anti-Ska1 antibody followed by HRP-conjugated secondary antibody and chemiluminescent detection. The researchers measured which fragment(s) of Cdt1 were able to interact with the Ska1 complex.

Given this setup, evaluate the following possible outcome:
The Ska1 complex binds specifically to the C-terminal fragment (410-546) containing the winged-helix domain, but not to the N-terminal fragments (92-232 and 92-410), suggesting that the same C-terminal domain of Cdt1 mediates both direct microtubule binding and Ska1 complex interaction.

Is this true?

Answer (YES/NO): NO